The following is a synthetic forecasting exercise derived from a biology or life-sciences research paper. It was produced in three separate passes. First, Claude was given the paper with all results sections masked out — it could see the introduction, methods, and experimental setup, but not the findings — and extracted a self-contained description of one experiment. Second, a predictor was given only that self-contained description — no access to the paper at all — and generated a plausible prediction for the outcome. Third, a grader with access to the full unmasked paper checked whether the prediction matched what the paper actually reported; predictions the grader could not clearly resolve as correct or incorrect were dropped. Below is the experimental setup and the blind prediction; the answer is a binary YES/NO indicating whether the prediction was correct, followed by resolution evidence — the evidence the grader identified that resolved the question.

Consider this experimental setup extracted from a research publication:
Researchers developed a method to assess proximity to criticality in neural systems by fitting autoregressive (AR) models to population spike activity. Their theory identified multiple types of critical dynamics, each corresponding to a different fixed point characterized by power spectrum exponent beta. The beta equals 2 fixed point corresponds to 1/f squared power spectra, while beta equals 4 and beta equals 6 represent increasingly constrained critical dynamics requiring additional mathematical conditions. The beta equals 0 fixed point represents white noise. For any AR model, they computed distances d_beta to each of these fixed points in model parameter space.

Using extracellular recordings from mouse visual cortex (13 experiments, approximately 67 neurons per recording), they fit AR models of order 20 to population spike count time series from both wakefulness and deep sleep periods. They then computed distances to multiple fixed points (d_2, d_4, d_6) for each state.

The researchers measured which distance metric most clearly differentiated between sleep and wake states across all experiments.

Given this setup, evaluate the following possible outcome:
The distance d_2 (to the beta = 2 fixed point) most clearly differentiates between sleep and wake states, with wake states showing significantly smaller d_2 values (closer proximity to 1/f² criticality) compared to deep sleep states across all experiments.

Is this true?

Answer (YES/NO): YES